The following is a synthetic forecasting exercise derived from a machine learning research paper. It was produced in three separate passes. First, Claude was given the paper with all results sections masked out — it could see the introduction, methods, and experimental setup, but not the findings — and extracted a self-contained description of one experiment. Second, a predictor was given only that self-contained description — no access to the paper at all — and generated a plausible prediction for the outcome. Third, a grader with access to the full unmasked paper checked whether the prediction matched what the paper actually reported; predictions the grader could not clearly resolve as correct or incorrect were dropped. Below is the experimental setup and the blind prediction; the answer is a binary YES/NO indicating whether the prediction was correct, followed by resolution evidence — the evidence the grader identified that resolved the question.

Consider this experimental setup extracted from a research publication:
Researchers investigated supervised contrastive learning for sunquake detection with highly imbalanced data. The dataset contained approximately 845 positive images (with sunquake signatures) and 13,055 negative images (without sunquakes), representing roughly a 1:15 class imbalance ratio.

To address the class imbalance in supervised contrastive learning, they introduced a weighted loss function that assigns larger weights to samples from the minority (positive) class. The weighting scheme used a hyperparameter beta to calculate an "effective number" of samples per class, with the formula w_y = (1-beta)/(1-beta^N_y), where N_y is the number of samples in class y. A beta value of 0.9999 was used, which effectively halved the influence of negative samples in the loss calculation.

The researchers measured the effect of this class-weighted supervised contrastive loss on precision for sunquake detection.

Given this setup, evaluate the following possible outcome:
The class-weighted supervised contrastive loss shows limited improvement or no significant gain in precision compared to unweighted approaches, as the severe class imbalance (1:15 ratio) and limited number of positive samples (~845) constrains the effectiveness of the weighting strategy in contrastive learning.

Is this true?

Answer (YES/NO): NO